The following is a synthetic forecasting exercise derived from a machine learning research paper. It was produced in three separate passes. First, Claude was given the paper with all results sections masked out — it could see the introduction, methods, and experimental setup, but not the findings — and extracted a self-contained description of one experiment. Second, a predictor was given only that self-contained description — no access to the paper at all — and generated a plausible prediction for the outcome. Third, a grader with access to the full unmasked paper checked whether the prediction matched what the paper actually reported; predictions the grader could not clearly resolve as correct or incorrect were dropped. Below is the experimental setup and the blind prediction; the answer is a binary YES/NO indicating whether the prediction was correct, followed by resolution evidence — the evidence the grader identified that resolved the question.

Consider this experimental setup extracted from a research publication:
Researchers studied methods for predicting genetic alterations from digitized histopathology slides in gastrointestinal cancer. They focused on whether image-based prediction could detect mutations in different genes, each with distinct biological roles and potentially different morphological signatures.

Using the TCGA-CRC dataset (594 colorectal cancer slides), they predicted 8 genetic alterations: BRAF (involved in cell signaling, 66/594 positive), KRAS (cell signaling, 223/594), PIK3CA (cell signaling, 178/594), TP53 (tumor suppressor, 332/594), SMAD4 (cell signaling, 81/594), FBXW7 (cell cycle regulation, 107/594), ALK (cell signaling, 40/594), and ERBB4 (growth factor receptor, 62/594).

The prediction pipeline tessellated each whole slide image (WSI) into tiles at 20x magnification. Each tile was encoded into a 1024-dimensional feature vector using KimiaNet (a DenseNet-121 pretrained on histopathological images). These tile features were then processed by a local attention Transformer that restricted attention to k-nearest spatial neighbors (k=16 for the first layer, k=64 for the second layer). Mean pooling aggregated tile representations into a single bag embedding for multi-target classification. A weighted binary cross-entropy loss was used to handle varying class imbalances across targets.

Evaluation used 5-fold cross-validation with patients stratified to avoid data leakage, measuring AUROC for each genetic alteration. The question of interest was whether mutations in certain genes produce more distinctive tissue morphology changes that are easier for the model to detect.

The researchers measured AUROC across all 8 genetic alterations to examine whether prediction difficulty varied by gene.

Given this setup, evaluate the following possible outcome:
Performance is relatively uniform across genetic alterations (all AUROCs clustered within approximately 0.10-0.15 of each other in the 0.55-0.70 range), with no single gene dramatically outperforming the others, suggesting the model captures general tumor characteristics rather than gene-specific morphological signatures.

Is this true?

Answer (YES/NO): NO